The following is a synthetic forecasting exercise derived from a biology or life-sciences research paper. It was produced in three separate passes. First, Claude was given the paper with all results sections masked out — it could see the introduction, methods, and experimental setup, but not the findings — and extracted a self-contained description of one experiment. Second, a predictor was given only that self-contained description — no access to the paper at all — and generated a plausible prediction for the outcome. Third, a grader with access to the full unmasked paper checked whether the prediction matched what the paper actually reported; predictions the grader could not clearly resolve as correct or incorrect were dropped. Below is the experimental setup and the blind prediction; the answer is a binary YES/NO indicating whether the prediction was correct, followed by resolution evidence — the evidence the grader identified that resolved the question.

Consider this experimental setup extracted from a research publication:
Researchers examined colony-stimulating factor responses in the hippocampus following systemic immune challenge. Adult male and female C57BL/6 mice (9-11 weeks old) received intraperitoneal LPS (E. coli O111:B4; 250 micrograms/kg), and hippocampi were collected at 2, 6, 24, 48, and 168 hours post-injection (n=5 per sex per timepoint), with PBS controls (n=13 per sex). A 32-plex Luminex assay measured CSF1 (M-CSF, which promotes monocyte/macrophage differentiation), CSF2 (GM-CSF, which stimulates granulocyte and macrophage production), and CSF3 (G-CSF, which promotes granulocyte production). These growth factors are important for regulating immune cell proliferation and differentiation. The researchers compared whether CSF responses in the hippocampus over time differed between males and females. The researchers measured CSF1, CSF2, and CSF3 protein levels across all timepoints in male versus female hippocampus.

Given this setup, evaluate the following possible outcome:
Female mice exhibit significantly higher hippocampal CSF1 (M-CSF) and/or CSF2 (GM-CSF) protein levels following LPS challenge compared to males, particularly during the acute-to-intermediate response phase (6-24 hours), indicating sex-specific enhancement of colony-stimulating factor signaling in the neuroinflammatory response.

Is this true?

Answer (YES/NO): NO